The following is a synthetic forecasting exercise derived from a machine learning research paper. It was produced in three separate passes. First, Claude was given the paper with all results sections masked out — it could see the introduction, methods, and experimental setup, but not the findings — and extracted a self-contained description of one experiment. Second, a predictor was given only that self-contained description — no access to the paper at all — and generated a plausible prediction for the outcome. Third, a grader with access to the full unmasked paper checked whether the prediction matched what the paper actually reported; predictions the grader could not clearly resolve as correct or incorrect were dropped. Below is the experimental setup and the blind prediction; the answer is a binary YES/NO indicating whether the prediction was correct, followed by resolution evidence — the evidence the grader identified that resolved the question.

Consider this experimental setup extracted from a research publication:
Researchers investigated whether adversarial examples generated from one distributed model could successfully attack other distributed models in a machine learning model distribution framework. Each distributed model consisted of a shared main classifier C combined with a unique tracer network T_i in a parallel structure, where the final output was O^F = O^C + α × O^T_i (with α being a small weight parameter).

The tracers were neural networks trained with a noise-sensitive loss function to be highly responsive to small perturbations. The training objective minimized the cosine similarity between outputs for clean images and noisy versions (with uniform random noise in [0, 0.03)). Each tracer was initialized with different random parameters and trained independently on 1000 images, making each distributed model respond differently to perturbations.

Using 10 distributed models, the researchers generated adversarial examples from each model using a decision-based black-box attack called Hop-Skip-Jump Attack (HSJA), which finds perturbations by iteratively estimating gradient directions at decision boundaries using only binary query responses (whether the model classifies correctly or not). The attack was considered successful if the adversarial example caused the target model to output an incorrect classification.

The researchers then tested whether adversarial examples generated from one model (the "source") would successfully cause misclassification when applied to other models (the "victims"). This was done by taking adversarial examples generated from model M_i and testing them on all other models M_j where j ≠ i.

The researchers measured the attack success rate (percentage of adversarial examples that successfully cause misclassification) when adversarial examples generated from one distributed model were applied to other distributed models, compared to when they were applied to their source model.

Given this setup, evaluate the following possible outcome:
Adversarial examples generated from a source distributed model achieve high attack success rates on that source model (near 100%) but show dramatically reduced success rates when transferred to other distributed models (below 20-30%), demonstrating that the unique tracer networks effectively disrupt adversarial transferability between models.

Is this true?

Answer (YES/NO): NO